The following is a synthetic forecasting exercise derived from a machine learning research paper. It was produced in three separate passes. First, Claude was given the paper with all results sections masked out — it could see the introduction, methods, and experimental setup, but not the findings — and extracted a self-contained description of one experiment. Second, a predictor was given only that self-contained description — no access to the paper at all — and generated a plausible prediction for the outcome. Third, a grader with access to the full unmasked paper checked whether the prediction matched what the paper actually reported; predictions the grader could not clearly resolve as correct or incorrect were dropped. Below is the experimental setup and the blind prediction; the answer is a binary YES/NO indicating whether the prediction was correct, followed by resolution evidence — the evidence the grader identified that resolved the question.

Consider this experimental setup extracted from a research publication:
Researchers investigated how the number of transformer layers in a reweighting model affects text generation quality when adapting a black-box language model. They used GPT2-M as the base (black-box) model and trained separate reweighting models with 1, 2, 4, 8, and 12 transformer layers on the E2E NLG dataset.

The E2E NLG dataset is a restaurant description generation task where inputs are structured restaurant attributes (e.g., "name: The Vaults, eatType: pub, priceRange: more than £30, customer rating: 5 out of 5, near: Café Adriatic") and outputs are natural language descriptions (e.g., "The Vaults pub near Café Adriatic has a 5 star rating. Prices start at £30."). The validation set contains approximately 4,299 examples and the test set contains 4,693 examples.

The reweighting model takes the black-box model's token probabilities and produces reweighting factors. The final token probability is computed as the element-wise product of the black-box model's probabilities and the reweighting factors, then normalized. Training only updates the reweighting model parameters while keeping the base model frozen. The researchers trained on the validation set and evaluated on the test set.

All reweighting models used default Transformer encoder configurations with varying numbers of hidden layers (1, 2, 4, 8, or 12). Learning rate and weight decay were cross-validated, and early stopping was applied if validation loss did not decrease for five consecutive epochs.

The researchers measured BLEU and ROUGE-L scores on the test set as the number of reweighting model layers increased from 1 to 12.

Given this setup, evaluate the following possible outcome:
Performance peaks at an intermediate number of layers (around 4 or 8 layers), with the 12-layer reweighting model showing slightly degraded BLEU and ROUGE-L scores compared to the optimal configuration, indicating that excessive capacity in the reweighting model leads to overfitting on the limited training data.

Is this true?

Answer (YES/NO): NO